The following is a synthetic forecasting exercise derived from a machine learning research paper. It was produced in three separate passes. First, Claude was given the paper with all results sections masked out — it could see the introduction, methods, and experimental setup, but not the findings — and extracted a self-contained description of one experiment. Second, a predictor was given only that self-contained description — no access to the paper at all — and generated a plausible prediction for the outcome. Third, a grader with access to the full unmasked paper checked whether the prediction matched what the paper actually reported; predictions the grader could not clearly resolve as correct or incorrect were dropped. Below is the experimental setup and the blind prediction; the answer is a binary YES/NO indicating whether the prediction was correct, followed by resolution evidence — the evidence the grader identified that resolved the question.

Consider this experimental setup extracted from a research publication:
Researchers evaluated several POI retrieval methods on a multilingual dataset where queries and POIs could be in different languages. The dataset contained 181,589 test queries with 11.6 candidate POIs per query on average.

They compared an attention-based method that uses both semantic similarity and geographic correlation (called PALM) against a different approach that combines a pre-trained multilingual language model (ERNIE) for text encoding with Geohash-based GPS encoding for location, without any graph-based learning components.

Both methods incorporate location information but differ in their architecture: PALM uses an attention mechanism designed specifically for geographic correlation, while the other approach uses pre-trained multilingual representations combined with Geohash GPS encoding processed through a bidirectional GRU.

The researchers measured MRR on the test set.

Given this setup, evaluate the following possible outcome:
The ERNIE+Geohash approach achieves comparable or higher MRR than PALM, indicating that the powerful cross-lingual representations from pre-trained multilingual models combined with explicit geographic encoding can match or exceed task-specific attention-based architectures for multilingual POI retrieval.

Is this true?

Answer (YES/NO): YES